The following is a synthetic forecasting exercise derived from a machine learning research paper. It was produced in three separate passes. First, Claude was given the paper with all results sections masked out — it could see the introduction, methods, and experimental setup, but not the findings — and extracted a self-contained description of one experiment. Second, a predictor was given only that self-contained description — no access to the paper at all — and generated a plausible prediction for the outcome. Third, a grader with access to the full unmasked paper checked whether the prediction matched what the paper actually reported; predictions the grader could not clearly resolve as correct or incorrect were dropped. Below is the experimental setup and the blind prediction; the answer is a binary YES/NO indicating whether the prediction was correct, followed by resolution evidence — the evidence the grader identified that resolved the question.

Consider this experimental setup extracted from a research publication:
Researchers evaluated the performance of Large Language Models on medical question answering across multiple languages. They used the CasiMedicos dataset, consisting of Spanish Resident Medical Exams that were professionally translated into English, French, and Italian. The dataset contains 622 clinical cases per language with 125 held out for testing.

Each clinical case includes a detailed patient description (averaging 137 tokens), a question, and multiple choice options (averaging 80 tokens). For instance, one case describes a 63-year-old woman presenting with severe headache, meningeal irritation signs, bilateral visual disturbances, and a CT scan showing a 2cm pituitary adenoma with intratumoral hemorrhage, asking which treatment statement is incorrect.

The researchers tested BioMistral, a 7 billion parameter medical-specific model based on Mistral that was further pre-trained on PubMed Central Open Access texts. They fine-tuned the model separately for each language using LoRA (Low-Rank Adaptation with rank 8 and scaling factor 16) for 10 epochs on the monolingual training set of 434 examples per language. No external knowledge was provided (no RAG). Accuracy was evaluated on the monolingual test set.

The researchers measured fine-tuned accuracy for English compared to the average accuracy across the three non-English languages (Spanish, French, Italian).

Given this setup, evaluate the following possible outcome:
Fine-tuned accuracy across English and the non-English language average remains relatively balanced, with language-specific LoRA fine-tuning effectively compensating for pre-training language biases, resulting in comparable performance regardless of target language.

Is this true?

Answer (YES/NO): YES